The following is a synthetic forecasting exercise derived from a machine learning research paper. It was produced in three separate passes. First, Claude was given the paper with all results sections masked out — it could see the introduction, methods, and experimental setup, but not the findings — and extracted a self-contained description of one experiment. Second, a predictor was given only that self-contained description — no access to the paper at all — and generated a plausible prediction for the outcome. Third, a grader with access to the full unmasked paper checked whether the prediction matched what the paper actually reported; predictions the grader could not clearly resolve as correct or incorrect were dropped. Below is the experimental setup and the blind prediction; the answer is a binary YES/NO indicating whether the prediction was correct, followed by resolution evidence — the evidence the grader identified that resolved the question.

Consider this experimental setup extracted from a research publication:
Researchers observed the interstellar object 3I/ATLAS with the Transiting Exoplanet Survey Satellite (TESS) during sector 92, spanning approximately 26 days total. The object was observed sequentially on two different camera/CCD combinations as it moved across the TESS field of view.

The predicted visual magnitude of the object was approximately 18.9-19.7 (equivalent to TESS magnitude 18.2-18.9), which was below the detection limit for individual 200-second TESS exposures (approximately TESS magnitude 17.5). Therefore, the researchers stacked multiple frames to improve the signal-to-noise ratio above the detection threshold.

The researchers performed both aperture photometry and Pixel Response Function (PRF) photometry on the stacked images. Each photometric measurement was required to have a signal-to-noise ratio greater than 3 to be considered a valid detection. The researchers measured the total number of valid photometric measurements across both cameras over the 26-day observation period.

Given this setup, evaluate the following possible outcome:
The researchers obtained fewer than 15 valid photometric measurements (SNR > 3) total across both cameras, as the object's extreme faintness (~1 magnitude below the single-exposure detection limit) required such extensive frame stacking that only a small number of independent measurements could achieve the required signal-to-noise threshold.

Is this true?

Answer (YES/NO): NO